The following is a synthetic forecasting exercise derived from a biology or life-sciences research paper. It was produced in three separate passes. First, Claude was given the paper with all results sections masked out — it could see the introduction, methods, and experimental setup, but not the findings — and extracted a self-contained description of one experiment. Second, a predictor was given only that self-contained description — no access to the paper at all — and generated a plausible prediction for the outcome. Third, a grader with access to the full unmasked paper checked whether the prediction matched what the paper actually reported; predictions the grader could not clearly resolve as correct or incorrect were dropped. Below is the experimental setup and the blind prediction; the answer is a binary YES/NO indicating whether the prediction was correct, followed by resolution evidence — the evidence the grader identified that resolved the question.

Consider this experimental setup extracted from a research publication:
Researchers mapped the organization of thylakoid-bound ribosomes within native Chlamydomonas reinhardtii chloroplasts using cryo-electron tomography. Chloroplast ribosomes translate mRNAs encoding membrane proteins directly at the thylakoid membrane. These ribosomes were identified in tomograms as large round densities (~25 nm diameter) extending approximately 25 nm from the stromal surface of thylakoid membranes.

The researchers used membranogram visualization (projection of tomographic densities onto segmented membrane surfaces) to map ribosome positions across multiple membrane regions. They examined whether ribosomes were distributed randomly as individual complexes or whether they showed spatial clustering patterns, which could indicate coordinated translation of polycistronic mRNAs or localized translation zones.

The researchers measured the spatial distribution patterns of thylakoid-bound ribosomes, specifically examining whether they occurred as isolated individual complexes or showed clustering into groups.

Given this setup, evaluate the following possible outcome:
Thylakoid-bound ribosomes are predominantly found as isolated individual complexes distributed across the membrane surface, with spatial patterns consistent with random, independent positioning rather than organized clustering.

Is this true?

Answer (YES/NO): NO